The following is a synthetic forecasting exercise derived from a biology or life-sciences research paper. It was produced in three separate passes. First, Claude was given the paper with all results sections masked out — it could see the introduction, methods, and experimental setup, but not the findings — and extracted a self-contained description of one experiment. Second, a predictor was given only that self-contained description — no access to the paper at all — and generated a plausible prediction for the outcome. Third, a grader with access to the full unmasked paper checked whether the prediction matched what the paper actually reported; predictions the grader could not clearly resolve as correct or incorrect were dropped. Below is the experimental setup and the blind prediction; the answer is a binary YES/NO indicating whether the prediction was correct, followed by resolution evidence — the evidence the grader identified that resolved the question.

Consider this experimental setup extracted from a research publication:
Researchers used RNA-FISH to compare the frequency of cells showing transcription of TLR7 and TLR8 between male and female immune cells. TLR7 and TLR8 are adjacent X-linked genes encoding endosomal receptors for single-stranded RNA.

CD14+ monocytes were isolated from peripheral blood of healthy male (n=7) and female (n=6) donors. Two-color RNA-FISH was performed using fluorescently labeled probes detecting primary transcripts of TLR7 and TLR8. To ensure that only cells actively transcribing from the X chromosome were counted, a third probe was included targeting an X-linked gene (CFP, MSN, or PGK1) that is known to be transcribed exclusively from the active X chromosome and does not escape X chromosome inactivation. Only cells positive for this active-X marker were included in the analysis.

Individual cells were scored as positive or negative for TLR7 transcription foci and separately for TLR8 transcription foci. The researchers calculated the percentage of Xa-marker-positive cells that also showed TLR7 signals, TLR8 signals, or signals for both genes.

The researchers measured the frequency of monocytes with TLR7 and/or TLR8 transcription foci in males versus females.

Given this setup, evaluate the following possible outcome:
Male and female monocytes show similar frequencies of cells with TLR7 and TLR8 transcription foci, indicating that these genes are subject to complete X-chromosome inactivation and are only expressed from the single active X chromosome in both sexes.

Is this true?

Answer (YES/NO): NO